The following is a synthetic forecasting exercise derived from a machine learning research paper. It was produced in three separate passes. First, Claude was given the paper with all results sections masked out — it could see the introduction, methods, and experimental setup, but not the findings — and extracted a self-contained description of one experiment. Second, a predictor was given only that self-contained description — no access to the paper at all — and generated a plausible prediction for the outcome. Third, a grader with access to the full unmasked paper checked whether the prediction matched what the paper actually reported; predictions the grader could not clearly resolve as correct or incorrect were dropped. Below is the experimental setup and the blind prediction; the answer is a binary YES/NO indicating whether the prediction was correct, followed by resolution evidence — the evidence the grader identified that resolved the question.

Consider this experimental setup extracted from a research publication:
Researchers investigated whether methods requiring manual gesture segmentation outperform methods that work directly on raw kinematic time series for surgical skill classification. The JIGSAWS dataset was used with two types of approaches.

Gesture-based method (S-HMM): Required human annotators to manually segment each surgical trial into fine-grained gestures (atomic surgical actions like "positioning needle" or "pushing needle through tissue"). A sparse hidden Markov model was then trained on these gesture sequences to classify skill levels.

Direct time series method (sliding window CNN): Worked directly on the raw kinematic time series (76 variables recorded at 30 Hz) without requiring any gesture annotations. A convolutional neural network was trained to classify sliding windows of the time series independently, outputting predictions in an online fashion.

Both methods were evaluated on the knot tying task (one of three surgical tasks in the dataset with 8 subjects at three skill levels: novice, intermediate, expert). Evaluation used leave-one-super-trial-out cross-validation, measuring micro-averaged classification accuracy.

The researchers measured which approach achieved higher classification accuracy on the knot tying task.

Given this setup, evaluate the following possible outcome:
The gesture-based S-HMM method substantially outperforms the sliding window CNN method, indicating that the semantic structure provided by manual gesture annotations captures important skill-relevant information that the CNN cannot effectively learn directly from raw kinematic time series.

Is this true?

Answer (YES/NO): YES